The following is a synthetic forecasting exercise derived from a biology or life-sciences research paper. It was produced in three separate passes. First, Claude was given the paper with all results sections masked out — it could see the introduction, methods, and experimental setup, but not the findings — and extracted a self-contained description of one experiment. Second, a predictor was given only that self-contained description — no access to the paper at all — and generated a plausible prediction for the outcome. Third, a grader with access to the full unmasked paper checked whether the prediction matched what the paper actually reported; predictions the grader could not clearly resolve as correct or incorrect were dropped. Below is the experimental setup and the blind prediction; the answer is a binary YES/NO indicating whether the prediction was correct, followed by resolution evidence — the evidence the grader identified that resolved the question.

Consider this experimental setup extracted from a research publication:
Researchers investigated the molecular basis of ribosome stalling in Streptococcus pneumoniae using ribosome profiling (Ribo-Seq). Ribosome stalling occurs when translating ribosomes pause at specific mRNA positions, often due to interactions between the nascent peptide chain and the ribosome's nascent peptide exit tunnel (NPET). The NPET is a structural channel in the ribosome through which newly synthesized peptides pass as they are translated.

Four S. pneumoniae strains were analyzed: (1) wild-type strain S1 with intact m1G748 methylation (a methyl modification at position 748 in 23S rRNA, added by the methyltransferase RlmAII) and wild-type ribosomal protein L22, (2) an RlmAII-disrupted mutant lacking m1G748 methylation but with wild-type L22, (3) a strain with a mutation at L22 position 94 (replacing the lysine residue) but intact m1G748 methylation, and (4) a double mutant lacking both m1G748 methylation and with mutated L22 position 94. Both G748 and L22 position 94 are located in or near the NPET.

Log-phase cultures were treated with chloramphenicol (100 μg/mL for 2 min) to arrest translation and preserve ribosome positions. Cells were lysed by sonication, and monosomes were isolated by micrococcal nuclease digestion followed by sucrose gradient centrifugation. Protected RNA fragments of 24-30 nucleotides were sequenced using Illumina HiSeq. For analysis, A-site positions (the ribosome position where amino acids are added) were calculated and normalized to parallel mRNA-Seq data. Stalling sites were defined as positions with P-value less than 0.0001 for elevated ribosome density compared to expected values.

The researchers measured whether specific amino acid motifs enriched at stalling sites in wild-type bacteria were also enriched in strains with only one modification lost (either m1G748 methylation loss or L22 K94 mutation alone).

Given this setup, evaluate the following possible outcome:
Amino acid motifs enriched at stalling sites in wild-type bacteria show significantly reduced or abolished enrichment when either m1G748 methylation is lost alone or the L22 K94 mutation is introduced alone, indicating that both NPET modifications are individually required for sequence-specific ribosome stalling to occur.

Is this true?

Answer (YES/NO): YES